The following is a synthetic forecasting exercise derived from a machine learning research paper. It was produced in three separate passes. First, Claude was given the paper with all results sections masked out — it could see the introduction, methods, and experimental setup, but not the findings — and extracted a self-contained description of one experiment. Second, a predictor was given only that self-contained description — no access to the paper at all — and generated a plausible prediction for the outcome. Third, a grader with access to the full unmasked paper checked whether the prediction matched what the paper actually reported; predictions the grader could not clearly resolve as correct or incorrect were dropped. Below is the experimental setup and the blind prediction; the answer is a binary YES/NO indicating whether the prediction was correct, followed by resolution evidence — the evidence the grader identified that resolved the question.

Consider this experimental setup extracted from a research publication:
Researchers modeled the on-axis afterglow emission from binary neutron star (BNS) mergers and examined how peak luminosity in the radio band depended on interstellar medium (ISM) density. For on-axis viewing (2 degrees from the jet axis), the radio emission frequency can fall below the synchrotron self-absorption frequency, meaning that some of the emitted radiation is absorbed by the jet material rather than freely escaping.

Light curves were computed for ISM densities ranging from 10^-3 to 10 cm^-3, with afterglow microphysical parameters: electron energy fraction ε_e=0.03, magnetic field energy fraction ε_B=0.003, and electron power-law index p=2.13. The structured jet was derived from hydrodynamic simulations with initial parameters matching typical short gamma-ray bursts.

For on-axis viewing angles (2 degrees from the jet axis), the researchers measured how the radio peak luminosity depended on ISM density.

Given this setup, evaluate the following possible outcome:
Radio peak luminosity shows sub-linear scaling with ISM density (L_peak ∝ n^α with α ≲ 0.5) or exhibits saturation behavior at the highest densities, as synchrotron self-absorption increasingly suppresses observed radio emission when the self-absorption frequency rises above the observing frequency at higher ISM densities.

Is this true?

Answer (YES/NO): NO